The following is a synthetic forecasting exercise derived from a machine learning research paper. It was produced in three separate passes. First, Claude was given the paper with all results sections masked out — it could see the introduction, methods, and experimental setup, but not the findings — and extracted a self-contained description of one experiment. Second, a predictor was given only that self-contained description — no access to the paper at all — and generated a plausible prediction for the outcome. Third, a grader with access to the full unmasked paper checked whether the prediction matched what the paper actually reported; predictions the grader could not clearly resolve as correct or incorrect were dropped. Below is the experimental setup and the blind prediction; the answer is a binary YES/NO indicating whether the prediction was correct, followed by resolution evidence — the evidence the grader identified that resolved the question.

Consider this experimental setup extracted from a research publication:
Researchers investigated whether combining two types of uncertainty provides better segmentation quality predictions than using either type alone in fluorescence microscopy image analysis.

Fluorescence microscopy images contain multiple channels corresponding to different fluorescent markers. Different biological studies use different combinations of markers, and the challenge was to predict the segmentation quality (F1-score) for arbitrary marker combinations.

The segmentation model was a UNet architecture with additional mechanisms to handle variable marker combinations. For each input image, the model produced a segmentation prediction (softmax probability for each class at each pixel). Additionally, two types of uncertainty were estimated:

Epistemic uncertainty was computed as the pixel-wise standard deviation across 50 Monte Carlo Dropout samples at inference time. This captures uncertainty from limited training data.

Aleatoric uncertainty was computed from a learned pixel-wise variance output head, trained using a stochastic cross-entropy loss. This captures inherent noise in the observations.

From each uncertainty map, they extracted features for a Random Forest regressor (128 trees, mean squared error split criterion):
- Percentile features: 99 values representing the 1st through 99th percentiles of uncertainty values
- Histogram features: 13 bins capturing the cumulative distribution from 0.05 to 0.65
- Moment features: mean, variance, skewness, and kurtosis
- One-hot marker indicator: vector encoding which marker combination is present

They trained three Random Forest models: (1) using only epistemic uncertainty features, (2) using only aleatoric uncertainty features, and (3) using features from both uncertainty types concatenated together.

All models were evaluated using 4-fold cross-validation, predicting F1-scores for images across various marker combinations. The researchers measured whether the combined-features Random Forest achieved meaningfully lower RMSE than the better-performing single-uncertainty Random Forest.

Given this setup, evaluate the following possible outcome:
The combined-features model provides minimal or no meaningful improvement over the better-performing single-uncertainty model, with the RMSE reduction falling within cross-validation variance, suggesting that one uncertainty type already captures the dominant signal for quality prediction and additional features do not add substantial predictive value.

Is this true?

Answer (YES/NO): NO